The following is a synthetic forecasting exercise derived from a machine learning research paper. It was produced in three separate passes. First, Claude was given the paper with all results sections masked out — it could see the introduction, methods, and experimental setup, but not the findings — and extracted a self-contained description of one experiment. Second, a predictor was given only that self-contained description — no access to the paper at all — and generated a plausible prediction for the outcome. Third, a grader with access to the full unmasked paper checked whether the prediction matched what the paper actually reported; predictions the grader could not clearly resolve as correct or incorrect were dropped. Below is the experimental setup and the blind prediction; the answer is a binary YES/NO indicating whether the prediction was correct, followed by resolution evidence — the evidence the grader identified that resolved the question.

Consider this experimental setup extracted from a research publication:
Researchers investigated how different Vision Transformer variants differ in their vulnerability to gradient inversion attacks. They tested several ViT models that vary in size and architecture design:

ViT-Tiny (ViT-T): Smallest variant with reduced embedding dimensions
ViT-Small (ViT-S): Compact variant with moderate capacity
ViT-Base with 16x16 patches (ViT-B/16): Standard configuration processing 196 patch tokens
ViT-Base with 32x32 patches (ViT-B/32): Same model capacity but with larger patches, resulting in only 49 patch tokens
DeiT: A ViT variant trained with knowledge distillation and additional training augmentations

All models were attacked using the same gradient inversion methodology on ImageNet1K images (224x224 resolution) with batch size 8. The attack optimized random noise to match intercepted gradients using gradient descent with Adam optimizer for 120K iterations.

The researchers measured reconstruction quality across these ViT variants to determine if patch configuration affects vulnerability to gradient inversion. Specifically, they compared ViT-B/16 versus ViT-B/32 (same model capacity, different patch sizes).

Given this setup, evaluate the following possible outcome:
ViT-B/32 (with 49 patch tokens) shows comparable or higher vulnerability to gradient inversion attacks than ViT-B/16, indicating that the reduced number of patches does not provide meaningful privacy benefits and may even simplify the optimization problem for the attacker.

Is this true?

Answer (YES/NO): NO